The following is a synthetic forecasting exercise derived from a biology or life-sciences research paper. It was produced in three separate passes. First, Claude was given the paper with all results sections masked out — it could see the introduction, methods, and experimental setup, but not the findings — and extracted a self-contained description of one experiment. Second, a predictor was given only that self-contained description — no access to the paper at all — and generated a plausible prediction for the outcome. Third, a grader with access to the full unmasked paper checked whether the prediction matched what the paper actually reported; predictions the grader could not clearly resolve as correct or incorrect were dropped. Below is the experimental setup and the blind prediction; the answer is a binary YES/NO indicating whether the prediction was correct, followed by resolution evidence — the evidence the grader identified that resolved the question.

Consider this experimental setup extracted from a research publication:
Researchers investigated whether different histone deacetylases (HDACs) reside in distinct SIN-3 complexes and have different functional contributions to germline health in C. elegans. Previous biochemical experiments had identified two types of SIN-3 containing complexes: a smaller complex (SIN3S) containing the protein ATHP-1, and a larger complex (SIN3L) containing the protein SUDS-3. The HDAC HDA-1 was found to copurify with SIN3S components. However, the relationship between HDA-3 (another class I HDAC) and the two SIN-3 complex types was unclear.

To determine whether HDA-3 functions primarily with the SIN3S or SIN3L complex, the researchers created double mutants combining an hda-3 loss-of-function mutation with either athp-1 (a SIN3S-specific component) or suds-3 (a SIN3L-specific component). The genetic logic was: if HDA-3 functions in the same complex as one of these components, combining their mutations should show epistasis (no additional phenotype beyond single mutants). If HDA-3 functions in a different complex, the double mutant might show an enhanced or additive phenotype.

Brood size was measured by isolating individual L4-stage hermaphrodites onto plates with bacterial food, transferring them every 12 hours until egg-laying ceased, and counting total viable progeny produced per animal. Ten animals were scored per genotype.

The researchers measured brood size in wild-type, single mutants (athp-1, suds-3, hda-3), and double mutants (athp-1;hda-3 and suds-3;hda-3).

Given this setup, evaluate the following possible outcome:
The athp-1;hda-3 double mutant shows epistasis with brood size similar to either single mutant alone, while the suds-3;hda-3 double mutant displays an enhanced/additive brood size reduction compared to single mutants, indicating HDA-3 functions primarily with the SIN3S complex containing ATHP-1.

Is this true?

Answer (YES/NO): NO